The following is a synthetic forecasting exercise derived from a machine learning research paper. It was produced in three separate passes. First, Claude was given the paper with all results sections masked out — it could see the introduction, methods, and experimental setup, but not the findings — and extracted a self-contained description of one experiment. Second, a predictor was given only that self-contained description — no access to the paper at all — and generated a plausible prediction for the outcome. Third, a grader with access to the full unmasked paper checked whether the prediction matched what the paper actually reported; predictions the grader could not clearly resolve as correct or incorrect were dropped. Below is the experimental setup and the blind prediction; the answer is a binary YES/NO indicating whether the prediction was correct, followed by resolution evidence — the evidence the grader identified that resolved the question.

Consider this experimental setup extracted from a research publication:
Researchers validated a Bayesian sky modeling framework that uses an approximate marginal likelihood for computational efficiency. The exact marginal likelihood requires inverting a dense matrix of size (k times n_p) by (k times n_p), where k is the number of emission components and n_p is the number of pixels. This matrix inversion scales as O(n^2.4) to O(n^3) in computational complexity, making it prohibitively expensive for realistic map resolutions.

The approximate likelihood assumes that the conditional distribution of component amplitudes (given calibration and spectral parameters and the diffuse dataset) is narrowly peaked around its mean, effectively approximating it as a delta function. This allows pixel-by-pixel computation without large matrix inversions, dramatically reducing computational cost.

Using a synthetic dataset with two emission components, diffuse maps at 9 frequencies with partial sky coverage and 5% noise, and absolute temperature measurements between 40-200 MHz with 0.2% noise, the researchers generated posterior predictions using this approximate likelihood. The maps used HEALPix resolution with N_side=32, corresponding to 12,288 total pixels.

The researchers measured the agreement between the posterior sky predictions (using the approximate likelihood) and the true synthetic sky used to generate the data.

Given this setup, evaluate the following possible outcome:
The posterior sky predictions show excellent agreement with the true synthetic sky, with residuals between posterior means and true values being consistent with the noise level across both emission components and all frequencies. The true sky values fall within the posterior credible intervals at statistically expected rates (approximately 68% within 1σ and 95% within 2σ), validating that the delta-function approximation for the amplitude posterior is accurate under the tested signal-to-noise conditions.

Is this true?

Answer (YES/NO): YES